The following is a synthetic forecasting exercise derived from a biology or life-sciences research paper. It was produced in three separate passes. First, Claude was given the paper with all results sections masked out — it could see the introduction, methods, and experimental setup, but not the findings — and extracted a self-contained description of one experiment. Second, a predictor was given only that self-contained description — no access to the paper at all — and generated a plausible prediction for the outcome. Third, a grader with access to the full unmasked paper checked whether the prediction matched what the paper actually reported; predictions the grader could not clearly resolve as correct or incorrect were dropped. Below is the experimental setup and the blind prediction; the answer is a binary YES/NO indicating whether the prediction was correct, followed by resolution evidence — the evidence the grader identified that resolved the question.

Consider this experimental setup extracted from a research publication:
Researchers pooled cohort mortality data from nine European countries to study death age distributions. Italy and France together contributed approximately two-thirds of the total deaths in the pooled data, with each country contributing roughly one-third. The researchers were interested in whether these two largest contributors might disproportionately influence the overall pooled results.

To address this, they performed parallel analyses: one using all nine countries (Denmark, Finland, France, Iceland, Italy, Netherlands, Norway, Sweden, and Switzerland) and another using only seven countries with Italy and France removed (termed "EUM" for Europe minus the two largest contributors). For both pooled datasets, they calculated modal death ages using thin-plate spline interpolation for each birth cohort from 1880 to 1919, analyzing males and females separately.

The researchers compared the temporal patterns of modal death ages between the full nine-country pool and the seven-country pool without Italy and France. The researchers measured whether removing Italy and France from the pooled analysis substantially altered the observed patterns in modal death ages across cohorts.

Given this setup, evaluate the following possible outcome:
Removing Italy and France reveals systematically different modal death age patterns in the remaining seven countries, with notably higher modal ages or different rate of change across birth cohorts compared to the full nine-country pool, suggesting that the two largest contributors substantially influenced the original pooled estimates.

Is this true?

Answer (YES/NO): NO